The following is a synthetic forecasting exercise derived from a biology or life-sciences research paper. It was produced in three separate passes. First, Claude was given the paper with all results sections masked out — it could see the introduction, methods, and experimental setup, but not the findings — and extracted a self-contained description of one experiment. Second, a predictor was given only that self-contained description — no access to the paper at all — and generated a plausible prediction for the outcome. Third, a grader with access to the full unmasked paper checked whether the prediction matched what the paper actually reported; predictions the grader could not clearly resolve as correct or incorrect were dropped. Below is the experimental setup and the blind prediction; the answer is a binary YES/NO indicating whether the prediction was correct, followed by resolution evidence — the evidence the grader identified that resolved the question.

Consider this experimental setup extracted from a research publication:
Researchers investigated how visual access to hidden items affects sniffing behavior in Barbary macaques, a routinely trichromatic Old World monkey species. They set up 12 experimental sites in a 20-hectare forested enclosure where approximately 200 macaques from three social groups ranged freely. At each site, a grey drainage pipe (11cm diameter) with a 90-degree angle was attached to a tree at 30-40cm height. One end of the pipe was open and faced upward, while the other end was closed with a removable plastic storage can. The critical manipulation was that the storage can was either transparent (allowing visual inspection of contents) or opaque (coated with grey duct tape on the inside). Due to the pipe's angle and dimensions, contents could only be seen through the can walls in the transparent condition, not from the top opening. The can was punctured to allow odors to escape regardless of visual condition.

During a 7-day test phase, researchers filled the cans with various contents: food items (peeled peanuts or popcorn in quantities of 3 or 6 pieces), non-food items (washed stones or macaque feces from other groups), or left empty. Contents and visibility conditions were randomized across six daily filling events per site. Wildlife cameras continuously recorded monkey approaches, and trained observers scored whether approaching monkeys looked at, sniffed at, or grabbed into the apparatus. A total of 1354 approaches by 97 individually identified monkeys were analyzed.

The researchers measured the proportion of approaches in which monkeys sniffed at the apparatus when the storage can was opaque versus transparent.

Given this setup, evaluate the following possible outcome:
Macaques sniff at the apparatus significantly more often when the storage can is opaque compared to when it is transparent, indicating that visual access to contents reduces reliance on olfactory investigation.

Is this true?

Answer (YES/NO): NO